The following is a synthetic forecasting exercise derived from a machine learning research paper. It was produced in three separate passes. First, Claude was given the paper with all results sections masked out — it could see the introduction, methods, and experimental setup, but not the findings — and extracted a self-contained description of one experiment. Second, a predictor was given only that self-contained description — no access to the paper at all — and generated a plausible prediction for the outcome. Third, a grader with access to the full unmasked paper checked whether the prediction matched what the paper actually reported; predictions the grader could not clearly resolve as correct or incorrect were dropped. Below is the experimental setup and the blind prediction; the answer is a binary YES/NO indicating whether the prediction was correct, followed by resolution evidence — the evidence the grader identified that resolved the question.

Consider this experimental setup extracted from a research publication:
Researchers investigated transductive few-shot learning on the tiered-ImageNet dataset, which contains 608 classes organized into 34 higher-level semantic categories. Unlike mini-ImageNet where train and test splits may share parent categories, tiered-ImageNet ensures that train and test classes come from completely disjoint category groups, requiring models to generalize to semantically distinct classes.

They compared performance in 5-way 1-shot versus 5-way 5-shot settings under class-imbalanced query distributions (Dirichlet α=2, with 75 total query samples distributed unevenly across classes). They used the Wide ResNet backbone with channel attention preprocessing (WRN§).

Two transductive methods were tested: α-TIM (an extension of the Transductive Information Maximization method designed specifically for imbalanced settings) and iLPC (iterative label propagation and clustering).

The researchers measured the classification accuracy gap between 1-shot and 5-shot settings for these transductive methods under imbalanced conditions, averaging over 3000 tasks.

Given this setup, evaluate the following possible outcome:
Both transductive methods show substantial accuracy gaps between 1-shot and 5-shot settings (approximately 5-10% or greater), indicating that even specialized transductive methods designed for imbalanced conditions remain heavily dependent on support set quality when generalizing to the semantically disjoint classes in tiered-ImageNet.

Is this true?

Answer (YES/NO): YES